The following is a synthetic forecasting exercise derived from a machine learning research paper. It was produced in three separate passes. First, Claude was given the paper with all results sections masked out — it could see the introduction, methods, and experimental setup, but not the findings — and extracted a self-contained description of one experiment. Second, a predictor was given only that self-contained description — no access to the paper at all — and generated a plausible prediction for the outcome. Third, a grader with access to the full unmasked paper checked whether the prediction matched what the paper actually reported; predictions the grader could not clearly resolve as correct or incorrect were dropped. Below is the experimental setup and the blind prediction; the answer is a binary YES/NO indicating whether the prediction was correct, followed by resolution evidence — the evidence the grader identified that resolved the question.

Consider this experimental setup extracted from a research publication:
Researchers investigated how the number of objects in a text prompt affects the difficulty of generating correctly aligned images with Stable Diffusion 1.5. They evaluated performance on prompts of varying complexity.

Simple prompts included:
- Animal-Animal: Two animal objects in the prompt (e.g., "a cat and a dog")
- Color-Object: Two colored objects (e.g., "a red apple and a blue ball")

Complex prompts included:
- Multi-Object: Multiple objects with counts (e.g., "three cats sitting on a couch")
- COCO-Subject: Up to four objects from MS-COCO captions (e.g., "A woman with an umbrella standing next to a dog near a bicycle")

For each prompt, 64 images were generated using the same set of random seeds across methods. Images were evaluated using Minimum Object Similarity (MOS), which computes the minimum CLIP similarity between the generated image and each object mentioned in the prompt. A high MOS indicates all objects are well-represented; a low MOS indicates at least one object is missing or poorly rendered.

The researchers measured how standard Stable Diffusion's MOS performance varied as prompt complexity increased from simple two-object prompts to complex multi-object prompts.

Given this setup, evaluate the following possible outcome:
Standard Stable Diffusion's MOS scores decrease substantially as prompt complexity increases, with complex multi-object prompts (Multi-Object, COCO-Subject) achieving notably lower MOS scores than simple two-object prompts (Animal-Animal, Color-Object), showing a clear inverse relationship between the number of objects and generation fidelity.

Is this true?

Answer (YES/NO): NO